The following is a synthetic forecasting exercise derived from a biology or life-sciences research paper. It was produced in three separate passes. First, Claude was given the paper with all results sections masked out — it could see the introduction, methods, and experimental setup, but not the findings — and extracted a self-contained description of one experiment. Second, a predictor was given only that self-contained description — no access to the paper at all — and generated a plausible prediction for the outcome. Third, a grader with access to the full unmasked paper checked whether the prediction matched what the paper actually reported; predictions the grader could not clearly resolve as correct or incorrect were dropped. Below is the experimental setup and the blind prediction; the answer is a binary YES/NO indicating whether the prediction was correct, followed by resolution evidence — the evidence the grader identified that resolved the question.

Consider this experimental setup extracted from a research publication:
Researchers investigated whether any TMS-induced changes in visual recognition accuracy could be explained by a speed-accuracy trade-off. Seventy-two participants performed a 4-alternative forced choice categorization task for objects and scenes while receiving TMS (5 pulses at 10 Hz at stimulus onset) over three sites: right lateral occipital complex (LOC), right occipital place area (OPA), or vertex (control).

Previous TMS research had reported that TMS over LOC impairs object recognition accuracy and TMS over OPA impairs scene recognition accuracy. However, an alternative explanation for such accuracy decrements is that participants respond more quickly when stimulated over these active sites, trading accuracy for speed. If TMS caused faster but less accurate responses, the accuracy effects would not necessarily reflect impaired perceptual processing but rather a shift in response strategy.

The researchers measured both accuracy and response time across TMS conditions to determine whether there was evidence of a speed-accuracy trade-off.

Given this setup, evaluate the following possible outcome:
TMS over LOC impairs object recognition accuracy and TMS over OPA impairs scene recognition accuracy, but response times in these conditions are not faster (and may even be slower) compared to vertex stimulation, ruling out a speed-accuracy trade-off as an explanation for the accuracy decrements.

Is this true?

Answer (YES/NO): YES